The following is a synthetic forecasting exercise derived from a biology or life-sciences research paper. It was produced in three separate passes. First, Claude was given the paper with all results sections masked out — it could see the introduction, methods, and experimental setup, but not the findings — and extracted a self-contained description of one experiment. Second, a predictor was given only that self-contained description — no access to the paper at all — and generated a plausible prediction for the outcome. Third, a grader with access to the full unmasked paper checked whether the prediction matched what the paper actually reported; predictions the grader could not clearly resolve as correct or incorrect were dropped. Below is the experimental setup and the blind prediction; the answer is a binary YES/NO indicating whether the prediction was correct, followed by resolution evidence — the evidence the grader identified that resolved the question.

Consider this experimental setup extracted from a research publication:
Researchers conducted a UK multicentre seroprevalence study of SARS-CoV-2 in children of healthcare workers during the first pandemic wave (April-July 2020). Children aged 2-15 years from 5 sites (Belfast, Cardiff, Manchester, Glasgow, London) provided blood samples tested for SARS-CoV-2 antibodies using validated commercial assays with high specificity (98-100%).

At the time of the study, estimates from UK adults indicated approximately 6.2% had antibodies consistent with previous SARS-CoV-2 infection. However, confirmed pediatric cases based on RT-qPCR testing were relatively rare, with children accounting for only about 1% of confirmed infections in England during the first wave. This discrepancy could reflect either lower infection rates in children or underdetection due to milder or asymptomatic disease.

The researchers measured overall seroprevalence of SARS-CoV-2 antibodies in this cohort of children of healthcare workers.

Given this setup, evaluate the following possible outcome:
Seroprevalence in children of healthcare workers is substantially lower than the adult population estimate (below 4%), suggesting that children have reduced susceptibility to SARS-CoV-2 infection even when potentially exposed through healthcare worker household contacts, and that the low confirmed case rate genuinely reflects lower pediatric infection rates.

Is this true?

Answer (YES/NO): NO